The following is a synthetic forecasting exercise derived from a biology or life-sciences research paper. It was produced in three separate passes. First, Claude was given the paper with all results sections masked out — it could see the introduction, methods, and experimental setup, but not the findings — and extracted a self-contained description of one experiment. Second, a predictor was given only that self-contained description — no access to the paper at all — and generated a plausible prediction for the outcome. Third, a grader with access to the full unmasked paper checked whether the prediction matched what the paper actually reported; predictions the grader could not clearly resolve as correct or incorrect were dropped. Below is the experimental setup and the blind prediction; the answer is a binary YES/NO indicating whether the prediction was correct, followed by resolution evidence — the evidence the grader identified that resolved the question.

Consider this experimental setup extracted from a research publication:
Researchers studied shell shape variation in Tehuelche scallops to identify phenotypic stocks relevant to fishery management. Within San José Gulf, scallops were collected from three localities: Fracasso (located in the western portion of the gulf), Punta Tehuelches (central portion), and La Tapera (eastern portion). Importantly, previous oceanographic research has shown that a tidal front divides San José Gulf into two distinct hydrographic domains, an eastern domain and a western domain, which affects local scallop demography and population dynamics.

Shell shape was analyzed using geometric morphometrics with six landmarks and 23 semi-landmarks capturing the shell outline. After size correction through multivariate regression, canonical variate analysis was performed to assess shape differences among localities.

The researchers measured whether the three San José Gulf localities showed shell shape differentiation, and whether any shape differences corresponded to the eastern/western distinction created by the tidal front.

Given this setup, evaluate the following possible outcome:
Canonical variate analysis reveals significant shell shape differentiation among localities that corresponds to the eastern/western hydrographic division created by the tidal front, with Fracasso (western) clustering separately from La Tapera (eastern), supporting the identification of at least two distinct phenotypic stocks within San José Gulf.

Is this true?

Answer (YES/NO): NO